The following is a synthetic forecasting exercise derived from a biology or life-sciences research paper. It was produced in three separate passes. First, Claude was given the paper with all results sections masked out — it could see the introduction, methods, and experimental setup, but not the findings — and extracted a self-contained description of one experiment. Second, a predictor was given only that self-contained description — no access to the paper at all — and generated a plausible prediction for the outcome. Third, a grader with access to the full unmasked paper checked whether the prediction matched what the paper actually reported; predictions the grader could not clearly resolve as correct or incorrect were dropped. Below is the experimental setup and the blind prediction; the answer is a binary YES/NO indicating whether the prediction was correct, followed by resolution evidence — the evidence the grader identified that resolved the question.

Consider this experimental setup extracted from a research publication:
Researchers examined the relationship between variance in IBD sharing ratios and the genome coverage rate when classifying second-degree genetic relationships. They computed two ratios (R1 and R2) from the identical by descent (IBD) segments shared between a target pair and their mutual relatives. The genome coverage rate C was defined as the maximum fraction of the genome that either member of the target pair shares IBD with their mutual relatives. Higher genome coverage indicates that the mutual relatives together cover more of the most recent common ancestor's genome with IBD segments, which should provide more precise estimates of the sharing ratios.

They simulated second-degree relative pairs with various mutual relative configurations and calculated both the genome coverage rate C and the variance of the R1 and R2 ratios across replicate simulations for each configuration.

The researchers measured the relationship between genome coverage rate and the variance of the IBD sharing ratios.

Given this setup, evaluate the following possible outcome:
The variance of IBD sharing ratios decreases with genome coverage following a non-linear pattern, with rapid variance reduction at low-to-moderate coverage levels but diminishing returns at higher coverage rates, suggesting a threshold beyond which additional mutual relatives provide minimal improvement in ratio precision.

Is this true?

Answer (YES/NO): YES